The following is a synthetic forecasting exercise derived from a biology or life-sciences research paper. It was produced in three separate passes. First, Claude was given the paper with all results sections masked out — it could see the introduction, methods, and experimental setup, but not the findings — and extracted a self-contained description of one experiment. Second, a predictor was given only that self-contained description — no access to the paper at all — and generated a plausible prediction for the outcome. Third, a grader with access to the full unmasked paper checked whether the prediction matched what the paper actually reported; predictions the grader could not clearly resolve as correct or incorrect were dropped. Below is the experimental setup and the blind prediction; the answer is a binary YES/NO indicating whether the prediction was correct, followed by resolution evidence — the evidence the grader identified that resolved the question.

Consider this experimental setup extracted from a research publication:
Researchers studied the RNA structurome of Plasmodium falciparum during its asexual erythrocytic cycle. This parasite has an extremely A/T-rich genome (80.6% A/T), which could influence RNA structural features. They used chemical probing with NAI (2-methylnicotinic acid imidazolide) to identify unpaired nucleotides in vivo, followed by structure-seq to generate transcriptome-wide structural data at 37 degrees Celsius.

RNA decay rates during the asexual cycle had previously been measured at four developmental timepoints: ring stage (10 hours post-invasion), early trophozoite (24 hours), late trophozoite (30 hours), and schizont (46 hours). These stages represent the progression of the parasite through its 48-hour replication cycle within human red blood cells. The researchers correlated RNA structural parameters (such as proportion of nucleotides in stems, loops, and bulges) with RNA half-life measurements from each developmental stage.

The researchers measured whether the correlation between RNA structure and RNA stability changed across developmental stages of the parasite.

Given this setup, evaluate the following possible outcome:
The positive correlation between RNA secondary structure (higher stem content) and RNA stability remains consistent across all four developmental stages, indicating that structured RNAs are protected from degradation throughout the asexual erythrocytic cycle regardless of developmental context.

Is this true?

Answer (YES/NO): NO